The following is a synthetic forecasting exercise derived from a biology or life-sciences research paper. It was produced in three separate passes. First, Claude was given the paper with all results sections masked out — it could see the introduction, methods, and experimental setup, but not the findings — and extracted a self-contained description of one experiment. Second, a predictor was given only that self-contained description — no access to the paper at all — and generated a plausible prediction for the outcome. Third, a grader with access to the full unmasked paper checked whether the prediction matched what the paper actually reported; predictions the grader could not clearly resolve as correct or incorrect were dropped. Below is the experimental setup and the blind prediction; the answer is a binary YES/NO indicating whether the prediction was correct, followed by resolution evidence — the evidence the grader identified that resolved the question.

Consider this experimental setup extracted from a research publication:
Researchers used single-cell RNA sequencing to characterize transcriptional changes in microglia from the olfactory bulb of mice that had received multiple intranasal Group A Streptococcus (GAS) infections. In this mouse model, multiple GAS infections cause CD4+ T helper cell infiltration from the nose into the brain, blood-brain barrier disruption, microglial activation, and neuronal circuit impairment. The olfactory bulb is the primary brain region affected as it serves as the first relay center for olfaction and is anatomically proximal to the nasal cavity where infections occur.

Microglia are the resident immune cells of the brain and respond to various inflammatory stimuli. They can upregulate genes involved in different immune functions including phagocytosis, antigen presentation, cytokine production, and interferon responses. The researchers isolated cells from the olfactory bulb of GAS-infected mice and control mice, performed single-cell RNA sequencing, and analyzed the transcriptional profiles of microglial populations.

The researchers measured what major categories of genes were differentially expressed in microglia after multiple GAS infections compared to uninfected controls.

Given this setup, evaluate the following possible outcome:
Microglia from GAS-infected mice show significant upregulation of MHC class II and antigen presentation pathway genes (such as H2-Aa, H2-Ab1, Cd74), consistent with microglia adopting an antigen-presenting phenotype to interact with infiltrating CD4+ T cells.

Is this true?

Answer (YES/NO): YES